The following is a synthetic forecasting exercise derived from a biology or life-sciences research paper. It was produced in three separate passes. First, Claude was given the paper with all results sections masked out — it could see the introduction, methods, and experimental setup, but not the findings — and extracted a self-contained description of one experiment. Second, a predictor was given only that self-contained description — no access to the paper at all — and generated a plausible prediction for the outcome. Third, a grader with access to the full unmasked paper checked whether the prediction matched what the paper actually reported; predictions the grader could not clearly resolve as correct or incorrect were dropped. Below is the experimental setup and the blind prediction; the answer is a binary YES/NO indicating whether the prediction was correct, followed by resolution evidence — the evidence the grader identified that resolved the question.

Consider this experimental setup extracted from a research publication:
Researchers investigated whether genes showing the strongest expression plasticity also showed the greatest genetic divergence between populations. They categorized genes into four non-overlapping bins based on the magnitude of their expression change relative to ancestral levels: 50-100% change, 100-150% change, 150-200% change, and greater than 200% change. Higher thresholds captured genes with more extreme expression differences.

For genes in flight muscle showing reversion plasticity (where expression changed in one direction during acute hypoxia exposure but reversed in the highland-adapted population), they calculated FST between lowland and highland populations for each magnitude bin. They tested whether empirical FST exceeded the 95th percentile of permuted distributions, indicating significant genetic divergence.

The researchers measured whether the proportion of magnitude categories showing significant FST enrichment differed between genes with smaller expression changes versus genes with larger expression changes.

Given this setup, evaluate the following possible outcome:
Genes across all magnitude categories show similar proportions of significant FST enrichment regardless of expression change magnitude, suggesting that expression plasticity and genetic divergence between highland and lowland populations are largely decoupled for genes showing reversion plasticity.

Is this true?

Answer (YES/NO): NO